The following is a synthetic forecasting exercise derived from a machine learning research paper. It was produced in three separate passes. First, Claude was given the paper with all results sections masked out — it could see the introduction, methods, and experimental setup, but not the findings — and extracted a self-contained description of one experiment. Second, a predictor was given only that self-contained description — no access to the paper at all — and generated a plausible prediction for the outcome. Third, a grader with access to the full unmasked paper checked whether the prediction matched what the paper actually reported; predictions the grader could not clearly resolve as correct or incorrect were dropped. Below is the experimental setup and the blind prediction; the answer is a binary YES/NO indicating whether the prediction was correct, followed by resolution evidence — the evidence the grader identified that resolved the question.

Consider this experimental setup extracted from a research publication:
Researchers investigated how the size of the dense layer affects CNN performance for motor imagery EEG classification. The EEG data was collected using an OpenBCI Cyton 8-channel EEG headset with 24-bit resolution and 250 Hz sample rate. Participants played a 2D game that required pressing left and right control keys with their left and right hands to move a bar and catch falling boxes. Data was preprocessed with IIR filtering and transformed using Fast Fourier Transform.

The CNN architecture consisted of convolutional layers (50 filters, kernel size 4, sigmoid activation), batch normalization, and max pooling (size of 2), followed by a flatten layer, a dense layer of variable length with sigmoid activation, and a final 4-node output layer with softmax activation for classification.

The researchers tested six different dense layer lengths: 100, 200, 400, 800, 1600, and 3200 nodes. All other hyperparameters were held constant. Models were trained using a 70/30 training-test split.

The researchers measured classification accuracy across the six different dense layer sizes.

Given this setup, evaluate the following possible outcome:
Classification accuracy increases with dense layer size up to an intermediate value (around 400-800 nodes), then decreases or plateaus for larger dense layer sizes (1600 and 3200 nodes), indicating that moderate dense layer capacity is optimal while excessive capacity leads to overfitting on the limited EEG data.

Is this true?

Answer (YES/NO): NO